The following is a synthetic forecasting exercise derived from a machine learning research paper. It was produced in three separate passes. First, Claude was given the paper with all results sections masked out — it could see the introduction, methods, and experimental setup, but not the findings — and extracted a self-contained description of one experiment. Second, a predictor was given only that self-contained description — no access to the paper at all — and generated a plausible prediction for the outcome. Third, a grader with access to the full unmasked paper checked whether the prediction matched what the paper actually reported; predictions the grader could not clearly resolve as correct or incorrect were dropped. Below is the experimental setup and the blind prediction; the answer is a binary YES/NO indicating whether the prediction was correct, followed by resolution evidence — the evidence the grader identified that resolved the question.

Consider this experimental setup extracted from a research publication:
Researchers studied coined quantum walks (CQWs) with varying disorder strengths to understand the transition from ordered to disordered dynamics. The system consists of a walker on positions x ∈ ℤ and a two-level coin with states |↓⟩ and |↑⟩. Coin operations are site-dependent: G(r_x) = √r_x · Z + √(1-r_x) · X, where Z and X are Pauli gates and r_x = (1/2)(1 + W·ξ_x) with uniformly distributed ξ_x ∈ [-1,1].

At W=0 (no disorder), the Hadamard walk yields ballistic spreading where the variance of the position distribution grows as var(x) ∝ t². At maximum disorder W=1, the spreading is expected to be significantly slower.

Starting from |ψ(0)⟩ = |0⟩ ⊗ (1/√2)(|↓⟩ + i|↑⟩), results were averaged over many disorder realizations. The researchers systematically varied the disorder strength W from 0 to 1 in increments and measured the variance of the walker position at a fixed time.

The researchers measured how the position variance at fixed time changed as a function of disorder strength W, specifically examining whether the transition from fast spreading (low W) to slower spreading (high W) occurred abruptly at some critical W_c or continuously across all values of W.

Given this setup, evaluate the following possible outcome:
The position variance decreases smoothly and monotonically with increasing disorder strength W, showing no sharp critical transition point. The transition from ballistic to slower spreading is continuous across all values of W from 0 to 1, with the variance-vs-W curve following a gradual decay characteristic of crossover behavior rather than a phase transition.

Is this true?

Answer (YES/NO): YES